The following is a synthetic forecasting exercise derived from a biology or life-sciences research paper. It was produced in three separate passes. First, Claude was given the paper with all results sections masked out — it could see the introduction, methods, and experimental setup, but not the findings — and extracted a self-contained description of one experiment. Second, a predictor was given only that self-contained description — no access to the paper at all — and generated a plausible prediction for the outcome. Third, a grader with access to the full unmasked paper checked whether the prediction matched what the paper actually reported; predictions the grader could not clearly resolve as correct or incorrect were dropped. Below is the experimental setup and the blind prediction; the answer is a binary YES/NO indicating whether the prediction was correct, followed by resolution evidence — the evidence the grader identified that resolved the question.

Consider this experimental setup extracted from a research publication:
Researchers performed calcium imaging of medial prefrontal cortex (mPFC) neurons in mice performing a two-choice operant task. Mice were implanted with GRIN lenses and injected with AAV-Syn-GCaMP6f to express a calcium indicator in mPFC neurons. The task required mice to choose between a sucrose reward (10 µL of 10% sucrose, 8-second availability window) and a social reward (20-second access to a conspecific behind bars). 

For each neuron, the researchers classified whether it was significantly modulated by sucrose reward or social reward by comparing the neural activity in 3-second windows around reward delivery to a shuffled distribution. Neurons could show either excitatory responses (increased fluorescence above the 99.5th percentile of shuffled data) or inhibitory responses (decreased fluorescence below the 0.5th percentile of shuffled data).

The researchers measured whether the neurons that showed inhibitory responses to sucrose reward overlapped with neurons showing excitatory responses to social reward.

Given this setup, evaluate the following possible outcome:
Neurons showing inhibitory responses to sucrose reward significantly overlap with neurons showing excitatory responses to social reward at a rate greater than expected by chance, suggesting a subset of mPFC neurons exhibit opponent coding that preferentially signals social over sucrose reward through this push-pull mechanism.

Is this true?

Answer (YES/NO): NO